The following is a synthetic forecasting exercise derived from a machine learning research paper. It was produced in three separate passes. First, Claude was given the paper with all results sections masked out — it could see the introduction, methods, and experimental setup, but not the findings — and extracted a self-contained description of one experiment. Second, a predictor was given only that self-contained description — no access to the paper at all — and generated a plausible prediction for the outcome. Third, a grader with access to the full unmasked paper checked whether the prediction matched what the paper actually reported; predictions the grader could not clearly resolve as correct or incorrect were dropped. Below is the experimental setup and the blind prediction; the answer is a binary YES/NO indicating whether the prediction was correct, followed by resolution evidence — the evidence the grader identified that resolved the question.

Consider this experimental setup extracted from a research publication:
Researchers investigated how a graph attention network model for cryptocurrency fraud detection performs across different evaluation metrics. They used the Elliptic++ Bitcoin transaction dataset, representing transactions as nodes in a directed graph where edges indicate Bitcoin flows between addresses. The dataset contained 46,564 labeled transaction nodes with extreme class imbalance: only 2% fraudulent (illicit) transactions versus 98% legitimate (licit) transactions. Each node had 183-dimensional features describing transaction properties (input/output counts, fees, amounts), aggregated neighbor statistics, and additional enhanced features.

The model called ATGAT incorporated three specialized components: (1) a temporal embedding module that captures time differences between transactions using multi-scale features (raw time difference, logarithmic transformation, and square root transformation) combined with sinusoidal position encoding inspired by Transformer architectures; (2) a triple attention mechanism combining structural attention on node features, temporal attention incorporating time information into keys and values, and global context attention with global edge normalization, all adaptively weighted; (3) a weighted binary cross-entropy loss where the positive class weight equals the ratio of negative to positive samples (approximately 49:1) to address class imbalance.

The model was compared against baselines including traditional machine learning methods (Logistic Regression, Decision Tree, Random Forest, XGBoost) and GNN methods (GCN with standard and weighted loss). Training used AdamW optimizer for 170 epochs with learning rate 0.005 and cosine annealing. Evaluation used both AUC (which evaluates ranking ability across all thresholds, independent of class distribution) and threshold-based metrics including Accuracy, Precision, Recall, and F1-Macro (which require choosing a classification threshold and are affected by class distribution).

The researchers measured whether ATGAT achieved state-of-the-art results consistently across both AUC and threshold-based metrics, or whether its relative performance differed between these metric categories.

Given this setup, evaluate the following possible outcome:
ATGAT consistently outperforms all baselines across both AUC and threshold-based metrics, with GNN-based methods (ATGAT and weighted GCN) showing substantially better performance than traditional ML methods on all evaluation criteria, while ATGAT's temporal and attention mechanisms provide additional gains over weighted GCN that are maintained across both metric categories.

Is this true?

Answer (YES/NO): NO